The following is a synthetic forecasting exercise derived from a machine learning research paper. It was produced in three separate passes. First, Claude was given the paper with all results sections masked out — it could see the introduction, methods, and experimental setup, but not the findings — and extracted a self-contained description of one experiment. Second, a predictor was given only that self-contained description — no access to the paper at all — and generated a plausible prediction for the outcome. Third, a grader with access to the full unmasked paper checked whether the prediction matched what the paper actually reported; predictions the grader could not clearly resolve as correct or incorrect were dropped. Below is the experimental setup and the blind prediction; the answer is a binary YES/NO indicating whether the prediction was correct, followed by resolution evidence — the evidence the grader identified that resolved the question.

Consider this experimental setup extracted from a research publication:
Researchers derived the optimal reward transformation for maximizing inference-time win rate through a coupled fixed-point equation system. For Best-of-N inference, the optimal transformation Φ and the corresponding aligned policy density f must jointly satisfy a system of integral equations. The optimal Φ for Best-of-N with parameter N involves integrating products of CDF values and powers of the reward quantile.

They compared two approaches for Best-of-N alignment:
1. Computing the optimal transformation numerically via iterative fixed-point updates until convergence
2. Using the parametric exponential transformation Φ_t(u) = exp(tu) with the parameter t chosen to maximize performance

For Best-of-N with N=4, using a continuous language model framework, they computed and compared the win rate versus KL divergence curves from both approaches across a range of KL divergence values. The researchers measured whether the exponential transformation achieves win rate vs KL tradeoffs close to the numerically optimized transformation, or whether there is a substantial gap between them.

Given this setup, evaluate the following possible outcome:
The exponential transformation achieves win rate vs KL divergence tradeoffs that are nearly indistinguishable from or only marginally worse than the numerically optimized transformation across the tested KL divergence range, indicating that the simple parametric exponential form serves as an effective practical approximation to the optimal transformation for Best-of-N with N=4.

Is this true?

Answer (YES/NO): YES